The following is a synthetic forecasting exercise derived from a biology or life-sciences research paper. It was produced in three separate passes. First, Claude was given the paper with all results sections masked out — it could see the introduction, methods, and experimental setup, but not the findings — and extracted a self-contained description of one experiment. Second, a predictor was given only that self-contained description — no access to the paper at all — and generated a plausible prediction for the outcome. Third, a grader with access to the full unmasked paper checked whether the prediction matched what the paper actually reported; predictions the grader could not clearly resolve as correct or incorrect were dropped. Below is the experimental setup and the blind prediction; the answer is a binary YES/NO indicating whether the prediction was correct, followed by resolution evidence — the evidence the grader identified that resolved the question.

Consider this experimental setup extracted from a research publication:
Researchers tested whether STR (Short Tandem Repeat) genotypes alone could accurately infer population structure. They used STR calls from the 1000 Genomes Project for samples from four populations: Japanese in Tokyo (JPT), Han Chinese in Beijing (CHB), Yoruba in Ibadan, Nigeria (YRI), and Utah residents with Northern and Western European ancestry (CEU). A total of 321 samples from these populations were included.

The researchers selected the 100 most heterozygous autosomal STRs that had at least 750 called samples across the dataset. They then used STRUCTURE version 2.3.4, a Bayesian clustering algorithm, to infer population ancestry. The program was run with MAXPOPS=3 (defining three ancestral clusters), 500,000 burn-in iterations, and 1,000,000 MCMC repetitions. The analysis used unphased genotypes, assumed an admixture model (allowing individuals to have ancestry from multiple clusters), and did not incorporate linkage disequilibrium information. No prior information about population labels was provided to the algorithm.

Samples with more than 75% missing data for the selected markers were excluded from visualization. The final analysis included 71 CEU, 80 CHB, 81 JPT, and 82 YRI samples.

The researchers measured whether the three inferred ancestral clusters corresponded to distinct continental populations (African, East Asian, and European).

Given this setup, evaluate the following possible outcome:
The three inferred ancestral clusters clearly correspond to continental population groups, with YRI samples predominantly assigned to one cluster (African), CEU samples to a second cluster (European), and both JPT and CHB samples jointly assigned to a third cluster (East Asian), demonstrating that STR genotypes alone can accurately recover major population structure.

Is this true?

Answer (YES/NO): YES